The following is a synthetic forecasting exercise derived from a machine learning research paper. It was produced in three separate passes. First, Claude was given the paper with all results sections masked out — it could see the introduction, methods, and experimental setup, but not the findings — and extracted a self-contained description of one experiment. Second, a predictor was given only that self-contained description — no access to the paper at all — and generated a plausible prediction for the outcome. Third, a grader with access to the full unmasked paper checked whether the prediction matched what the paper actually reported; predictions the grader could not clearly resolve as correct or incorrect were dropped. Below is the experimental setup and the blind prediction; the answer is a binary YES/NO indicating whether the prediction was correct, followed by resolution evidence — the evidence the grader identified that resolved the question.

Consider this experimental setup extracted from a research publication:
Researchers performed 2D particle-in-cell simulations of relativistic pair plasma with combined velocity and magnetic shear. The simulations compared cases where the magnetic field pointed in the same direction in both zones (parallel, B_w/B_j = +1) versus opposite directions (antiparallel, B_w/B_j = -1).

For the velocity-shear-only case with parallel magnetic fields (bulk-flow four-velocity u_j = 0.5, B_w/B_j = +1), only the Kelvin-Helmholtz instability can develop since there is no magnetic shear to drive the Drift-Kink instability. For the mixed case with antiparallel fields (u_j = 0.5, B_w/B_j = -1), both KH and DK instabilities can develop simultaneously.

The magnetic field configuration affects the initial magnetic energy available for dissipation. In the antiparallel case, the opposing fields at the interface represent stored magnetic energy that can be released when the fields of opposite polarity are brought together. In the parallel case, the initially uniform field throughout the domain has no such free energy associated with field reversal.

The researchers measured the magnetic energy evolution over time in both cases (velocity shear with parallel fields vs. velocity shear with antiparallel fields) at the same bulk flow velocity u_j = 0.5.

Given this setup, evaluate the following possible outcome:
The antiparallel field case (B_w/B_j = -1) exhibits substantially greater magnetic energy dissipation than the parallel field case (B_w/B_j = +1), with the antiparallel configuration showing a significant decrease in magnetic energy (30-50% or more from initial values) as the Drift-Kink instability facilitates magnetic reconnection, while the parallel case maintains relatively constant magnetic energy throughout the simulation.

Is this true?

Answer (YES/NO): NO